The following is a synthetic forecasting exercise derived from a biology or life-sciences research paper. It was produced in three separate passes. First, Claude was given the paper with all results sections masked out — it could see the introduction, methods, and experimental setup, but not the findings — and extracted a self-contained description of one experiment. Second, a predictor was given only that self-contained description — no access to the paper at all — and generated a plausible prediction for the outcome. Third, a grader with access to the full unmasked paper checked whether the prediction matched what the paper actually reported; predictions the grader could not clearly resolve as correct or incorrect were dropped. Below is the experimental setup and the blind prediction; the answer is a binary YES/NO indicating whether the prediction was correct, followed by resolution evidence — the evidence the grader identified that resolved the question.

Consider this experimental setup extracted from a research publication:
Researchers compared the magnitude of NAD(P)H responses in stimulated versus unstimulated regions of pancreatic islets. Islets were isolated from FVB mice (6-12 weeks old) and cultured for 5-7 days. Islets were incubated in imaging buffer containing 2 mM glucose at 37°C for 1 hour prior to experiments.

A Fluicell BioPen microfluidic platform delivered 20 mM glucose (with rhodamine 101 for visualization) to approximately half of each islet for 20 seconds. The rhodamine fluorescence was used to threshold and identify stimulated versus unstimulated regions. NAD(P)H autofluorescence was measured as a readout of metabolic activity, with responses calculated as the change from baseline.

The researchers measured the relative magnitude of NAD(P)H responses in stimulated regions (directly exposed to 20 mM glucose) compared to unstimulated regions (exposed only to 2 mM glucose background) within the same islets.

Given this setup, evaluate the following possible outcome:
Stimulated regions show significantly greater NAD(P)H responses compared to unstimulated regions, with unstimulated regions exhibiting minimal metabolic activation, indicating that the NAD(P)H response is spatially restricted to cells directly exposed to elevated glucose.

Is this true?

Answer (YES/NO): NO